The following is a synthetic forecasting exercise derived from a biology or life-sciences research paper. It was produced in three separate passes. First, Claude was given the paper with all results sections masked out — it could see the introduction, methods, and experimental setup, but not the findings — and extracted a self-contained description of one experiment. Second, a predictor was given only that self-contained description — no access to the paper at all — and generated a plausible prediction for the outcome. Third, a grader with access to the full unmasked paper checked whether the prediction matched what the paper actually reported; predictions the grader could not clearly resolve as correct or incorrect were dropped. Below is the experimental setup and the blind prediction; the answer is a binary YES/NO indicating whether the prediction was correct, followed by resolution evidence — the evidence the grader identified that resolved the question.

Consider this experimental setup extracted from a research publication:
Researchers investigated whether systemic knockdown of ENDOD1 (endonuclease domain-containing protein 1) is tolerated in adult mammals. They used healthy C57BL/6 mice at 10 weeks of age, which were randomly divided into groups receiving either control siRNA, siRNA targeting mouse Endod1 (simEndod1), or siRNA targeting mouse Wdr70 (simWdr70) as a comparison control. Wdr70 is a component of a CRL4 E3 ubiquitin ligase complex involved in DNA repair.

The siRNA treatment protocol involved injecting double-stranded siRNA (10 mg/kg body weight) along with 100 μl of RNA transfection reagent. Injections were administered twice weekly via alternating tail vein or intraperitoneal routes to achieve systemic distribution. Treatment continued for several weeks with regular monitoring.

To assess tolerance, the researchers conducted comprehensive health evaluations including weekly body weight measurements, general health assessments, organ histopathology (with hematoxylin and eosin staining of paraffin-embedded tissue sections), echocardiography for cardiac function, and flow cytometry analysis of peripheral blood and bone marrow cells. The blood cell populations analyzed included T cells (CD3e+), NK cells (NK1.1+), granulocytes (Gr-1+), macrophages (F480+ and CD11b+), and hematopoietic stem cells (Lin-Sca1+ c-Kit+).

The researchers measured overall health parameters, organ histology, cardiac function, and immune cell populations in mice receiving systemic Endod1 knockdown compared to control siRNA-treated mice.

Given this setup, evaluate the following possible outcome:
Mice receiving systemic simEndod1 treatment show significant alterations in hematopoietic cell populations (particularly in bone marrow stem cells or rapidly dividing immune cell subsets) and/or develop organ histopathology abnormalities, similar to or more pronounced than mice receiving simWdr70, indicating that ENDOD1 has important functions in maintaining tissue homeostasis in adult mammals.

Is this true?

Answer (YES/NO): NO